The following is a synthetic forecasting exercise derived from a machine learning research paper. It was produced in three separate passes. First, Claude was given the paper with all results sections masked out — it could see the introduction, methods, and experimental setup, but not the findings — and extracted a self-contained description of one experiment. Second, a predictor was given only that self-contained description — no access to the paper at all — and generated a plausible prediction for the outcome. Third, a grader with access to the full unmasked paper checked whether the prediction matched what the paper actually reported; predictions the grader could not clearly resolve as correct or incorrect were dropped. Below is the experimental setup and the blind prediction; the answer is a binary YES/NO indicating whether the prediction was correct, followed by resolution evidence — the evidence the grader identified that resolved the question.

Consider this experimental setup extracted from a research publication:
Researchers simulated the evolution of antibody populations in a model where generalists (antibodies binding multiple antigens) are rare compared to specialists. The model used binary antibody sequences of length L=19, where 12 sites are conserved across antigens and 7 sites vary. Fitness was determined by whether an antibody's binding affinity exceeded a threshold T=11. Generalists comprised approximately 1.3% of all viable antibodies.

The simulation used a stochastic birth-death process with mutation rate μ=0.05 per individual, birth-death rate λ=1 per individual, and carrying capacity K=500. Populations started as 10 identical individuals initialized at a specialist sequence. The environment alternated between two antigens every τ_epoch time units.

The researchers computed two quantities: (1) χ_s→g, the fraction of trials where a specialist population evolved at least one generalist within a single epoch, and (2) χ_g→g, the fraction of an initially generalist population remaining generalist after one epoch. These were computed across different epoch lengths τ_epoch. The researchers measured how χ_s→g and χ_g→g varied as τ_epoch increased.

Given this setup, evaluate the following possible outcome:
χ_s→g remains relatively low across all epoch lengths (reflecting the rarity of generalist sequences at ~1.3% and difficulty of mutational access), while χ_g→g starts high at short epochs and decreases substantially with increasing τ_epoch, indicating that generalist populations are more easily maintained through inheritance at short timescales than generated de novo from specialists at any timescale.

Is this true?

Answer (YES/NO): NO